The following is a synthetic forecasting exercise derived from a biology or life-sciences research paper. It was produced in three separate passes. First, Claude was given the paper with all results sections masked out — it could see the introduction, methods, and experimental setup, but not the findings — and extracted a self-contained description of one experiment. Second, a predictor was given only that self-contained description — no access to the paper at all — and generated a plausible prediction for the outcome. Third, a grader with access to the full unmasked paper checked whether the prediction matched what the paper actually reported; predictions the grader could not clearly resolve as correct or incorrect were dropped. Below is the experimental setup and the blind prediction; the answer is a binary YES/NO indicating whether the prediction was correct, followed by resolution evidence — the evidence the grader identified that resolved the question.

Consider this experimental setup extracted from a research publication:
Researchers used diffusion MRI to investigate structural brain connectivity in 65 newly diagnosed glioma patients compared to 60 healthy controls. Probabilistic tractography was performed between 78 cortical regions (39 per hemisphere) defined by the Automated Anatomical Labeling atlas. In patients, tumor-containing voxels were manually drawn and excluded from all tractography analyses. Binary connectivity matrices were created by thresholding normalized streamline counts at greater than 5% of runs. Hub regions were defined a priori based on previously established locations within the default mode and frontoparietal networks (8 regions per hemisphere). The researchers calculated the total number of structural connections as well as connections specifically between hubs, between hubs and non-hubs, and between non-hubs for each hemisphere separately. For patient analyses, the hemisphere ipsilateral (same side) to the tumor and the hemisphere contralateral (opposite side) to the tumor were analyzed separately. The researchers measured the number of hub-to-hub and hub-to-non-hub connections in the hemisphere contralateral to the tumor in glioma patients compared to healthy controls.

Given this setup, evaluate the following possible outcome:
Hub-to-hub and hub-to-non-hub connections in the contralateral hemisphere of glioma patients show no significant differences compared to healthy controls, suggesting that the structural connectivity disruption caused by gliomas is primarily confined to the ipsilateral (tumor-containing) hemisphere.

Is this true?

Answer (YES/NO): NO